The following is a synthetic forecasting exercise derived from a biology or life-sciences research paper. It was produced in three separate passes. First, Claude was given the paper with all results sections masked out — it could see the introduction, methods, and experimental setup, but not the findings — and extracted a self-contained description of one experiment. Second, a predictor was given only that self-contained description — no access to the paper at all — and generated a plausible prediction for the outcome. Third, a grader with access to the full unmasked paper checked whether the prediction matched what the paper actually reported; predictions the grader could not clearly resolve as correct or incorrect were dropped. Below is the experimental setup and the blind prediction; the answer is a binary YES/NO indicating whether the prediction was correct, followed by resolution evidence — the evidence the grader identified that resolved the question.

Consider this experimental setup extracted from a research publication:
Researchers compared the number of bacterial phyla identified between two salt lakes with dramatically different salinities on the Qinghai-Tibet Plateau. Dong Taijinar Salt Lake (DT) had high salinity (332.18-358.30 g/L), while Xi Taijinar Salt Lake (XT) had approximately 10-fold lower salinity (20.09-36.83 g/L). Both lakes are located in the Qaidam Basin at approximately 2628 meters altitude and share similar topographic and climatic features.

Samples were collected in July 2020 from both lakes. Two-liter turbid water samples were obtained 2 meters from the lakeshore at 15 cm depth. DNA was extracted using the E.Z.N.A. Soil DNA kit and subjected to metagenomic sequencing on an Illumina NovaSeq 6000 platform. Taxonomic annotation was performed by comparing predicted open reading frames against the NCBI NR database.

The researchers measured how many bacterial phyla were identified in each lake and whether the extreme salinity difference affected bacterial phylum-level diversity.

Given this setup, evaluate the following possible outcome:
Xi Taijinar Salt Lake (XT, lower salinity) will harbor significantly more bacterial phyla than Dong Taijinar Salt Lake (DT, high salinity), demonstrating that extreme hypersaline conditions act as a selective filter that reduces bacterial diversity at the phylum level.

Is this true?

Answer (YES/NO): NO